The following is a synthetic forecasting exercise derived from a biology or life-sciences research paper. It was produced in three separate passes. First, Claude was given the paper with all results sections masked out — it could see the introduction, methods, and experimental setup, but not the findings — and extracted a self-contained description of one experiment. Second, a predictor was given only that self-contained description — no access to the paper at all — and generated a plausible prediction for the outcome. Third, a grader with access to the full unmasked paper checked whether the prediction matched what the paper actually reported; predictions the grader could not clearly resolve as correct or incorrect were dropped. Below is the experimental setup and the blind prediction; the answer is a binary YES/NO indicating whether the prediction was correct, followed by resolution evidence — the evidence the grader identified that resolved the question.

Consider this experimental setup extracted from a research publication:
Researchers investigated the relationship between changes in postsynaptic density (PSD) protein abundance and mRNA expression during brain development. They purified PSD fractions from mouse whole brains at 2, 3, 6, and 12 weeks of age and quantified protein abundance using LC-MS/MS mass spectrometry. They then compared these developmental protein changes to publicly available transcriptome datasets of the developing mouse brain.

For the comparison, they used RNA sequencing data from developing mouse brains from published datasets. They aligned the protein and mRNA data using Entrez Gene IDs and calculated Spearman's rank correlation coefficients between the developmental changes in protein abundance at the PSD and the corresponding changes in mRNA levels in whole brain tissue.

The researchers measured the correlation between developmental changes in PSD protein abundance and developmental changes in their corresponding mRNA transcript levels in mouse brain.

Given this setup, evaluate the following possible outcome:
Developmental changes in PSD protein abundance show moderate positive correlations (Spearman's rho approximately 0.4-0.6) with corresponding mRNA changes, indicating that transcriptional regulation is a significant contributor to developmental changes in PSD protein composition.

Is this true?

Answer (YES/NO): YES